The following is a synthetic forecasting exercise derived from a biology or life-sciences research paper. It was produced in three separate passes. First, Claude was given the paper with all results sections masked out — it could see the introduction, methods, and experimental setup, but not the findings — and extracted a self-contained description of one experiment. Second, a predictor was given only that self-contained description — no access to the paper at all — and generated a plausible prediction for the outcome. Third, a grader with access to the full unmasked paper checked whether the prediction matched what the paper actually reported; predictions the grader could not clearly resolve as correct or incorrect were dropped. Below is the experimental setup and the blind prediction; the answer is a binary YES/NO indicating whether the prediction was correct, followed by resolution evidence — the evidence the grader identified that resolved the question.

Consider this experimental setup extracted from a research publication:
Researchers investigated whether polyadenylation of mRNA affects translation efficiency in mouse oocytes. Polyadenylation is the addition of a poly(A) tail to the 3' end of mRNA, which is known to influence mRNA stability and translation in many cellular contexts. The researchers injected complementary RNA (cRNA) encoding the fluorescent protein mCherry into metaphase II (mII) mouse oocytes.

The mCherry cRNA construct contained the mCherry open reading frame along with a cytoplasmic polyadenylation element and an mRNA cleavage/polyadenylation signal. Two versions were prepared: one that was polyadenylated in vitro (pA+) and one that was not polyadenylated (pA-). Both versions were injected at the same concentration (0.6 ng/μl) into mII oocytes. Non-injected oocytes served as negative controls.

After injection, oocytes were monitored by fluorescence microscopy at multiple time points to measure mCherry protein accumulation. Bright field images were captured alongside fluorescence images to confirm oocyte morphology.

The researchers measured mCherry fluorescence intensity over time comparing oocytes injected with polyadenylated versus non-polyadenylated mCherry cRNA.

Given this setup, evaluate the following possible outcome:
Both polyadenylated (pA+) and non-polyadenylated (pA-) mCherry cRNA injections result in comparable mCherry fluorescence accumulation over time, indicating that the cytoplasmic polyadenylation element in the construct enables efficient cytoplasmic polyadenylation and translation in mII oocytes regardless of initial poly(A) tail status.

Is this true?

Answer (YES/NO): YES